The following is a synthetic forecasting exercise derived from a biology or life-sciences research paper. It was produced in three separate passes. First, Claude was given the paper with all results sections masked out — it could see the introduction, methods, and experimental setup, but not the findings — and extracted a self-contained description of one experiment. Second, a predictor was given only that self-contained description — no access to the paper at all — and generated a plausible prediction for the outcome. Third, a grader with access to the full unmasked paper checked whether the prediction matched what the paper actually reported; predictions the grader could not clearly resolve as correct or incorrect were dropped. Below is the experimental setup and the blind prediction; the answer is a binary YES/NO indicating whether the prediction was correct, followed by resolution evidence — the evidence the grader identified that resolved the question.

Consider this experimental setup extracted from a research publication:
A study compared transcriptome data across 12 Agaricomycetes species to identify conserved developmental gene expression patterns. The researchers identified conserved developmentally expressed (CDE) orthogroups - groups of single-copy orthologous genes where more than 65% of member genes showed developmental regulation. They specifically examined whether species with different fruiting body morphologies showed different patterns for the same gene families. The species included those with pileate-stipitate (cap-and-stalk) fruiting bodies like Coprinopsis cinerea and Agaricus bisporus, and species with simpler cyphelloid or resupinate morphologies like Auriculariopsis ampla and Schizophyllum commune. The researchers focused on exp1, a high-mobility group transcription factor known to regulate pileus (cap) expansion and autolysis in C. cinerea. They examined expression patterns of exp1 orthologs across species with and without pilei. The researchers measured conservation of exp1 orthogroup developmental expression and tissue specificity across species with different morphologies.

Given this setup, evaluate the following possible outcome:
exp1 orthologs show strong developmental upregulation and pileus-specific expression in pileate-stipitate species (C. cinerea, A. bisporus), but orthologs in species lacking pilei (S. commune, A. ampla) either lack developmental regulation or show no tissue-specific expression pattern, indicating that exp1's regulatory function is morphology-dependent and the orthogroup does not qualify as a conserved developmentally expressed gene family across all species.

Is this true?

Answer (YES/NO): NO